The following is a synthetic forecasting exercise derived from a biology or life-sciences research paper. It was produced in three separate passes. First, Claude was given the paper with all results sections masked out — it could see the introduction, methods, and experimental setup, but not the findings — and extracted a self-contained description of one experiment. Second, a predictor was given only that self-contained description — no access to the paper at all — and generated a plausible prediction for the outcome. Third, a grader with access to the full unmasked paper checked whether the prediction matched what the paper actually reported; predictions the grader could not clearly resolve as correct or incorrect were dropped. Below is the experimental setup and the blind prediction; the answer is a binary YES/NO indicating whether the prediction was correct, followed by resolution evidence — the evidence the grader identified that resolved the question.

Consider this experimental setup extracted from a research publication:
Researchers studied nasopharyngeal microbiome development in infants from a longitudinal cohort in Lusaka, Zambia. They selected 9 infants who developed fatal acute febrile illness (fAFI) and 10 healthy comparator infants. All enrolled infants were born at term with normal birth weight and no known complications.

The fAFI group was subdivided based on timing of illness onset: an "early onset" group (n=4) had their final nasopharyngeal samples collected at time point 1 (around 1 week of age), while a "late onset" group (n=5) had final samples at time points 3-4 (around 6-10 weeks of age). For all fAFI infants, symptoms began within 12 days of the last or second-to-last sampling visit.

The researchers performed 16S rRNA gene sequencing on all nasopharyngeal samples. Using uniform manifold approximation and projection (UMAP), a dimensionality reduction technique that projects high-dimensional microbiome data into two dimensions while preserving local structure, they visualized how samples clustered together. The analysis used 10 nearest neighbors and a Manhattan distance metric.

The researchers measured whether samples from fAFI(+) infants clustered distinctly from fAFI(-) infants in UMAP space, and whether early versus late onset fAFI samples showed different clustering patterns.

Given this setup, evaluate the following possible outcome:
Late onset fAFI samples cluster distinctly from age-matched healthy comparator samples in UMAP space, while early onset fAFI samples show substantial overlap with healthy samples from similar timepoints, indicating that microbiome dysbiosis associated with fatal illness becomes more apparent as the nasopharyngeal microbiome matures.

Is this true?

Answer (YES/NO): NO